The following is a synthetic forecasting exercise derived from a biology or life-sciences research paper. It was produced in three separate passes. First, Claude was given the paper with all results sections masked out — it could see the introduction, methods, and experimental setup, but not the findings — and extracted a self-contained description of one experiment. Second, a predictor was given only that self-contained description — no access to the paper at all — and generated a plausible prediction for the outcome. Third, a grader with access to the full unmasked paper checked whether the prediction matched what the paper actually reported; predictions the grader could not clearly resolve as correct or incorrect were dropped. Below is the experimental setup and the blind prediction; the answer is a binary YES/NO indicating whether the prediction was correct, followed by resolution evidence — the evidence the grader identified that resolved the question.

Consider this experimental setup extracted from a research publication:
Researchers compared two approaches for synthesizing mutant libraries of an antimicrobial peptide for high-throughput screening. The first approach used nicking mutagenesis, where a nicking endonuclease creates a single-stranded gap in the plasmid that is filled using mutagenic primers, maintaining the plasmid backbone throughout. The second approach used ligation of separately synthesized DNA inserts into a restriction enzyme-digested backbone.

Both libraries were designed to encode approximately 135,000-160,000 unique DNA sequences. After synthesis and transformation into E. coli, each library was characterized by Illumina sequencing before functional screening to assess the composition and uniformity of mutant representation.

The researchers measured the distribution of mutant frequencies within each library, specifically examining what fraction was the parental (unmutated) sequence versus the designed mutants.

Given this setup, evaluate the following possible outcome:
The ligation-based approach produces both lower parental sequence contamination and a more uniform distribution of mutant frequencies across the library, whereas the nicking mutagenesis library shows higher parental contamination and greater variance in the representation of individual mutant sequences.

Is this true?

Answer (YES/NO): YES